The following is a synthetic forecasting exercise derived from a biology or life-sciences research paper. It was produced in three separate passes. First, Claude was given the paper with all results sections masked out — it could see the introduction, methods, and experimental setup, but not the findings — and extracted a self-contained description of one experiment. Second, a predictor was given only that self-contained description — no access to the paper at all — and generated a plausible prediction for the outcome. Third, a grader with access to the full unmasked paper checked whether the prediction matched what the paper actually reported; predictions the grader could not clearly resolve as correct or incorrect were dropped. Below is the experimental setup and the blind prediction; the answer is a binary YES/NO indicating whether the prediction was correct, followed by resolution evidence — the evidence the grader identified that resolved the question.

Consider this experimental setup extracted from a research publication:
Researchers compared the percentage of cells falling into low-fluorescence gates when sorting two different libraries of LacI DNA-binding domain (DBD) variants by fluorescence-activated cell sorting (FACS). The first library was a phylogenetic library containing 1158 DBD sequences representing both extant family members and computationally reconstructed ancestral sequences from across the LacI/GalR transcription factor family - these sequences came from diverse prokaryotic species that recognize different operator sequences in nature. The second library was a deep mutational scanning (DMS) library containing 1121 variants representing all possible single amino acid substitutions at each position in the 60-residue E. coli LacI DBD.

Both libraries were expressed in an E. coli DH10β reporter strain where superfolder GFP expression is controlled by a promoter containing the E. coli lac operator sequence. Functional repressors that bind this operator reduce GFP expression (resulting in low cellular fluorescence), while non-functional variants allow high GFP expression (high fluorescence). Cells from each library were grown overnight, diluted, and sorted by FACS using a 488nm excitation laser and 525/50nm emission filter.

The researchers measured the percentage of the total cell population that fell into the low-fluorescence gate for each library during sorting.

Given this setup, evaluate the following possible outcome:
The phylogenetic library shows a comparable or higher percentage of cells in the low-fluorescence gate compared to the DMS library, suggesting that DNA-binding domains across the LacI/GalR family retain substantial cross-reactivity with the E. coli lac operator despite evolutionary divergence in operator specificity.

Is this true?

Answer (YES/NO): NO